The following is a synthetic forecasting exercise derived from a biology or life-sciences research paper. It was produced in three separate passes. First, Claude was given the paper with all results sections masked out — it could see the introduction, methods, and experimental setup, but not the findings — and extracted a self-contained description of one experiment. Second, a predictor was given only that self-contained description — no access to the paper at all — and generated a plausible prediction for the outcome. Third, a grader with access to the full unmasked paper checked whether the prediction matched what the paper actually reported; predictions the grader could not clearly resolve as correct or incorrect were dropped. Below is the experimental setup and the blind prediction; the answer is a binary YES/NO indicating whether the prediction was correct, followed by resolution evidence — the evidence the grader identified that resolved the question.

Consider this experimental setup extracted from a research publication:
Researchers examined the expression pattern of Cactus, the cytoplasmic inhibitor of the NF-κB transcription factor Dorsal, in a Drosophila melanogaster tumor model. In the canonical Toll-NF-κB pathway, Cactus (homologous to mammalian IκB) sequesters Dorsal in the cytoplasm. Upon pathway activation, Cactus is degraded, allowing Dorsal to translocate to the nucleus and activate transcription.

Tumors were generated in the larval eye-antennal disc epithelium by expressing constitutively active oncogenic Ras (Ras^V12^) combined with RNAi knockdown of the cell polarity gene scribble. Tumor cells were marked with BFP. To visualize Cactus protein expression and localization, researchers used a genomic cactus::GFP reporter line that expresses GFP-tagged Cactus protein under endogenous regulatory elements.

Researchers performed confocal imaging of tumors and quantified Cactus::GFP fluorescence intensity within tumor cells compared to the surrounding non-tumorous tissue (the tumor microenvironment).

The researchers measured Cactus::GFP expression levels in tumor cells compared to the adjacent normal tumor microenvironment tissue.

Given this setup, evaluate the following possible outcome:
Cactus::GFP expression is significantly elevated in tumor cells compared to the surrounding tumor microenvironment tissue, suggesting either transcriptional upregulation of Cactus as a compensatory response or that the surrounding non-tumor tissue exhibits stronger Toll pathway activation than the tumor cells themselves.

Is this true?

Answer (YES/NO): NO